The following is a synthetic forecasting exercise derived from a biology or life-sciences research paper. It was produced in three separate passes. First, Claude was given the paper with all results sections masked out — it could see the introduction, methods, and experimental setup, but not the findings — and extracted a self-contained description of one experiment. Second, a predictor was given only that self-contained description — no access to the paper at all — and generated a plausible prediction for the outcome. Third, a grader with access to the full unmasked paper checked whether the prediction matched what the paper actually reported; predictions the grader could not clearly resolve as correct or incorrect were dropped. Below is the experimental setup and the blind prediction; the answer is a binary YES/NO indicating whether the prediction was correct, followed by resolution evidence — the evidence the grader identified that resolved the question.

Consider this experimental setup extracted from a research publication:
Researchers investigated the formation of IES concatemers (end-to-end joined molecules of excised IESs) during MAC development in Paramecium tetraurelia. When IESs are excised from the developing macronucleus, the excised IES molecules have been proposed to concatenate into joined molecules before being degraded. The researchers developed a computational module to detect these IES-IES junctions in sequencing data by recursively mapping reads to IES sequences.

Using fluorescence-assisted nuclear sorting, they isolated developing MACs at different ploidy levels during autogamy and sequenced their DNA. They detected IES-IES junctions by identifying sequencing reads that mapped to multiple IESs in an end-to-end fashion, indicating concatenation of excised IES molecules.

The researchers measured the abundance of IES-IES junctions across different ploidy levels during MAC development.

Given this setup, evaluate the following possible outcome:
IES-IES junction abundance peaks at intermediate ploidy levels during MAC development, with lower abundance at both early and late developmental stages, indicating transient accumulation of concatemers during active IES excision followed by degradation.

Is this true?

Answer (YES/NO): YES